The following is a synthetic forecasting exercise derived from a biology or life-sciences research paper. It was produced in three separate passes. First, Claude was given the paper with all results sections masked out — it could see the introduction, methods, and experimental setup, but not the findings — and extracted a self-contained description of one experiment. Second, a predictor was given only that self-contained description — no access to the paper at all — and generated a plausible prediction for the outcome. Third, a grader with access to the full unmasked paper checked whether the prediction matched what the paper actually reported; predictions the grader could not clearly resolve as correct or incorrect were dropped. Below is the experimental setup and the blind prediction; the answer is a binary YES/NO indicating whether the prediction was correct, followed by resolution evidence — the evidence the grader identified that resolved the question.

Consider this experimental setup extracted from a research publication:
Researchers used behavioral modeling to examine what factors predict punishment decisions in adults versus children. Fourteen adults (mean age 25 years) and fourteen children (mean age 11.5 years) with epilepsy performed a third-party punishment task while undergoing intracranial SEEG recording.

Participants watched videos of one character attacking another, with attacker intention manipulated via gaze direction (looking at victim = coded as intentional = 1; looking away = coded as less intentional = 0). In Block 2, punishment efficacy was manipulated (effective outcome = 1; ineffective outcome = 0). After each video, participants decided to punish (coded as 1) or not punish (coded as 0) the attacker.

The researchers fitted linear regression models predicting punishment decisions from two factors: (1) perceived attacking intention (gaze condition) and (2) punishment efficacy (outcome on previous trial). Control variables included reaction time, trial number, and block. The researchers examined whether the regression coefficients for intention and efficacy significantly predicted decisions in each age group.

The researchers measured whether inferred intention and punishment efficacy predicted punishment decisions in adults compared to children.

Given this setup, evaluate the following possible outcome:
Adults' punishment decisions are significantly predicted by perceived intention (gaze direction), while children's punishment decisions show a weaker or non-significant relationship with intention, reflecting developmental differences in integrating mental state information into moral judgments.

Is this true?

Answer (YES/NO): YES